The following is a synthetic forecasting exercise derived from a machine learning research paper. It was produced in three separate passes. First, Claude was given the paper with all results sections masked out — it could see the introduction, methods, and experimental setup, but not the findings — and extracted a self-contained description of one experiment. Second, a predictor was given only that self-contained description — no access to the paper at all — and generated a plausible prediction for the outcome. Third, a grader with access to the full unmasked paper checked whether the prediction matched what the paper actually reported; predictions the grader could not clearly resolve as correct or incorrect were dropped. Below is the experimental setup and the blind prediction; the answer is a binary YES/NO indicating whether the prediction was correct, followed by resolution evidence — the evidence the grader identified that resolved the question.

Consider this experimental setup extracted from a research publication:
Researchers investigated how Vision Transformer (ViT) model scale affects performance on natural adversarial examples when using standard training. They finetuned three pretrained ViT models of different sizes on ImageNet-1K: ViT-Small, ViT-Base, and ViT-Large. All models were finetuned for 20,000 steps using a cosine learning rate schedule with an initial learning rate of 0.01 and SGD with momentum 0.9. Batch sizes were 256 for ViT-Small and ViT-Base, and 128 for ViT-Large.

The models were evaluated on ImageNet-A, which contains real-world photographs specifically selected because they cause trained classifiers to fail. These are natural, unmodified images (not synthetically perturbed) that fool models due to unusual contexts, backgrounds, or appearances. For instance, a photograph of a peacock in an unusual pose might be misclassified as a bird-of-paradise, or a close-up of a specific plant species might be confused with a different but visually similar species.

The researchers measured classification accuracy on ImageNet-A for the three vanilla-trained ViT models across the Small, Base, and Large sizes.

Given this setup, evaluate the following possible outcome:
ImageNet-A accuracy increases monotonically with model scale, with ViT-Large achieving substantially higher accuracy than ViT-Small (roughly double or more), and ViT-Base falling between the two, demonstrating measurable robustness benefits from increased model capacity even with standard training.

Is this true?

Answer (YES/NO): YES